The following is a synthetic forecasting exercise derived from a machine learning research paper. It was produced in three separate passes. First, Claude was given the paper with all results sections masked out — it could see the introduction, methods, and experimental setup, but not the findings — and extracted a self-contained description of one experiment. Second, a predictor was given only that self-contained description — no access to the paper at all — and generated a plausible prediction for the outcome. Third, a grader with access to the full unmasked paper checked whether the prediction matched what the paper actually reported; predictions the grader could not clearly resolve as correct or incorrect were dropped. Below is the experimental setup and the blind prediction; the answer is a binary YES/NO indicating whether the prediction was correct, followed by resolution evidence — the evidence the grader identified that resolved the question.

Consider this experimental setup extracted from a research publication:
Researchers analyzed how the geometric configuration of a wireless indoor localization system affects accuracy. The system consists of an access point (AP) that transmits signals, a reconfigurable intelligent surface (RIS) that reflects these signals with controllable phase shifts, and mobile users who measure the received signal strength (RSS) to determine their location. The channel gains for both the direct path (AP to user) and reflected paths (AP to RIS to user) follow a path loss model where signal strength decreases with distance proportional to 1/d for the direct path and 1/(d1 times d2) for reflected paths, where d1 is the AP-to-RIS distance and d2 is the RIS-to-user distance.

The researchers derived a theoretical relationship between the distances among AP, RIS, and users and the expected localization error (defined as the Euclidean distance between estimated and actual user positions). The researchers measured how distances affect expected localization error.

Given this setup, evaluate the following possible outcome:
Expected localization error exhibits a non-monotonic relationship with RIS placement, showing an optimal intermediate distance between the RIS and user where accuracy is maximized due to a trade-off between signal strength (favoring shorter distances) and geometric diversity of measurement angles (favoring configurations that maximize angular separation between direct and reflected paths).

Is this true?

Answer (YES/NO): NO